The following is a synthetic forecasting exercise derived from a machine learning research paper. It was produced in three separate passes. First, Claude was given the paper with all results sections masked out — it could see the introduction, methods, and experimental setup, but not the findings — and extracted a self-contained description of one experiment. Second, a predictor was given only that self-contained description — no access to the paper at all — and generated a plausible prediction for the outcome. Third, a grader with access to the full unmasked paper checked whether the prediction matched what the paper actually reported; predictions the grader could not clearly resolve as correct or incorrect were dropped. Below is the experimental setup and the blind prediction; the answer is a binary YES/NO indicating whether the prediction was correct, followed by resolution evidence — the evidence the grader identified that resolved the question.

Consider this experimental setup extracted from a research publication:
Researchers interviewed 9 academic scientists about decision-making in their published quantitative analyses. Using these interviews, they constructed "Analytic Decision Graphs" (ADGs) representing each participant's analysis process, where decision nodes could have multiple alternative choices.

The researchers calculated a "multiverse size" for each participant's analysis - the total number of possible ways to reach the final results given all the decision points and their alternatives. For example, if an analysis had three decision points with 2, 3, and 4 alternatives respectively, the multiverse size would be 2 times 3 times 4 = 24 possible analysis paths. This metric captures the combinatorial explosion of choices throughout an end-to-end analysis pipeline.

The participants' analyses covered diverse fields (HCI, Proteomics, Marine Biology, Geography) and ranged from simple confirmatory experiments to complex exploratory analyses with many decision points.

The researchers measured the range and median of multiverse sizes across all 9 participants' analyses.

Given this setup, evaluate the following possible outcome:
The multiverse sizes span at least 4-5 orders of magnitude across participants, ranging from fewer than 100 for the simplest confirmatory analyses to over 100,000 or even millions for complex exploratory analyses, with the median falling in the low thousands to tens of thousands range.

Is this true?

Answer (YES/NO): YES